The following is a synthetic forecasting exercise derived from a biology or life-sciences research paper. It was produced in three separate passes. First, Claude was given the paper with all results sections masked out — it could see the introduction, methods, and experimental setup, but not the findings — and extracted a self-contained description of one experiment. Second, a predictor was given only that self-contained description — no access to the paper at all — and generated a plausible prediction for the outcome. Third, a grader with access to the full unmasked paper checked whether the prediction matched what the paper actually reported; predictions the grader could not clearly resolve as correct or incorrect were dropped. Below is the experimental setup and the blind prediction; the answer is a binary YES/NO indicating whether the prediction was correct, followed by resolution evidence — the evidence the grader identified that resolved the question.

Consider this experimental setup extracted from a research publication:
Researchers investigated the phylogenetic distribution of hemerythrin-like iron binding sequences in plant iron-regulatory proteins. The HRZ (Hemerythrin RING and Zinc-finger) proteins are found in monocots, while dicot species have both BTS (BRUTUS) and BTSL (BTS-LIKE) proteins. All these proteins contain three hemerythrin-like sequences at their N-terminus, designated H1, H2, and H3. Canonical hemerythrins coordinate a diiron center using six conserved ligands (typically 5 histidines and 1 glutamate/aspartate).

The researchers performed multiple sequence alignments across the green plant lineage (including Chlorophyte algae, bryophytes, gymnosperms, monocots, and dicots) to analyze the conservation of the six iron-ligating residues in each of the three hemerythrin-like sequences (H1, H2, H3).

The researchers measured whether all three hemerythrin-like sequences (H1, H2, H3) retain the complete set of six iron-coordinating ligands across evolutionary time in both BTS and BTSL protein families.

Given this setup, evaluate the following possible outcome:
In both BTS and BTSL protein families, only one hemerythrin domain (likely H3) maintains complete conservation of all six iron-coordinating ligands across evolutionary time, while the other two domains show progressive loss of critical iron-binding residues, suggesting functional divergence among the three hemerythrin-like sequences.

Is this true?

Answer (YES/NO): NO